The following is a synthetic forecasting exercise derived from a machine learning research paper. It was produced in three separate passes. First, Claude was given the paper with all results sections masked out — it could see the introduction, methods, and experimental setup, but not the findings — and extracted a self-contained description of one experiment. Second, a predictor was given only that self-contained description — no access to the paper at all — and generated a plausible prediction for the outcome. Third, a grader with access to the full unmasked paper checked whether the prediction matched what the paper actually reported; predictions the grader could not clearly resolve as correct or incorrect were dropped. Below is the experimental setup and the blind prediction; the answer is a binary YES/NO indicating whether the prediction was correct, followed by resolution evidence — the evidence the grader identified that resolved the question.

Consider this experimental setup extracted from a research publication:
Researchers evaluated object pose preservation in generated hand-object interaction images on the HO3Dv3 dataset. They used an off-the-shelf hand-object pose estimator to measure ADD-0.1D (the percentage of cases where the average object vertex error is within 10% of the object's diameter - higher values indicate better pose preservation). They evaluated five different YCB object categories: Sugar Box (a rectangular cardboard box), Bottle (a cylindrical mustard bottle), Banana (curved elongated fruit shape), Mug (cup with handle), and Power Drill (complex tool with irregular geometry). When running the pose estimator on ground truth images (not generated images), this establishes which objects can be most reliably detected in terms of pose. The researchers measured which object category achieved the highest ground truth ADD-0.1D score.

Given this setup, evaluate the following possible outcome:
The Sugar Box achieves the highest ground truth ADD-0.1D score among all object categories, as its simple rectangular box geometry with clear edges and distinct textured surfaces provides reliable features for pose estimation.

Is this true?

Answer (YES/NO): NO